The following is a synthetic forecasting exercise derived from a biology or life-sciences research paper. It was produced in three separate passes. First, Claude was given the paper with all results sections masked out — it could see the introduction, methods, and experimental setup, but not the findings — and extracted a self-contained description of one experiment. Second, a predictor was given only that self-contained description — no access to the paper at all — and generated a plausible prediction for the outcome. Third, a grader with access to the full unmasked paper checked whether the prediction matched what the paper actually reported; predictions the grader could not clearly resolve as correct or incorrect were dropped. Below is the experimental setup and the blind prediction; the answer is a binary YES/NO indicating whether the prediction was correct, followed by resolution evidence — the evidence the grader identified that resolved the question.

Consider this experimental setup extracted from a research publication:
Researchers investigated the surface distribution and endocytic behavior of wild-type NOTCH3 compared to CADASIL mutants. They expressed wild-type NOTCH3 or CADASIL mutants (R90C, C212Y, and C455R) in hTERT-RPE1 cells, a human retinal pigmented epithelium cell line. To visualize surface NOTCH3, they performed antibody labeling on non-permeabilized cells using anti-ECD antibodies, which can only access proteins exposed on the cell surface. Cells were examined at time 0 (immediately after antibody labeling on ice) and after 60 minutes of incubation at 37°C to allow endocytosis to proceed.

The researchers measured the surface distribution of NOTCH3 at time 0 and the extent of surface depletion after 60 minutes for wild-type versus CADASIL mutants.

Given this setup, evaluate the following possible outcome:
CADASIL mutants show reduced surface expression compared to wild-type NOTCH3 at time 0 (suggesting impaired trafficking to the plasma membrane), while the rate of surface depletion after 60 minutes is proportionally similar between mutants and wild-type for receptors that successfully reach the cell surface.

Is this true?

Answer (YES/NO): NO